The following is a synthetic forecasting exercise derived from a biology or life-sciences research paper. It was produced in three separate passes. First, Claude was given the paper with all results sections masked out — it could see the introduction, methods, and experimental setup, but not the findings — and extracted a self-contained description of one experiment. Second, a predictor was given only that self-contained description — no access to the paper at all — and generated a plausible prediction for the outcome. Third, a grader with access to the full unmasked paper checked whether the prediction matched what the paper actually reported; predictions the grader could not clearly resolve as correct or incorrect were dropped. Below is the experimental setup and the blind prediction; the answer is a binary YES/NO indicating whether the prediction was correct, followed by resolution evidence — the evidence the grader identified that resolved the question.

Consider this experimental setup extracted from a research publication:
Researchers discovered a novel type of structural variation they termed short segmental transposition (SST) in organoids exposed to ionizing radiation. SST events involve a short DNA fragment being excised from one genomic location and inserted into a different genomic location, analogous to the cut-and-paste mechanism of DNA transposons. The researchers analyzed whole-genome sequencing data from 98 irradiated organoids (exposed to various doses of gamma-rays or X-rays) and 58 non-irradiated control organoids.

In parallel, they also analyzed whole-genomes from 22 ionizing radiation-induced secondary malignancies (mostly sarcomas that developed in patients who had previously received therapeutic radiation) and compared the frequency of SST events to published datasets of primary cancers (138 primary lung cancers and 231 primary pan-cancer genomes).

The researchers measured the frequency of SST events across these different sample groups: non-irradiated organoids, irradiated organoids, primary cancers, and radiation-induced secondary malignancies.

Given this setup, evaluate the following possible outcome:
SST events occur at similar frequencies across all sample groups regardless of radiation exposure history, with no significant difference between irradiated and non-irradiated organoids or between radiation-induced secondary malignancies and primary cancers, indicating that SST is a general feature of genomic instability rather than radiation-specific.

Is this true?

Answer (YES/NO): NO